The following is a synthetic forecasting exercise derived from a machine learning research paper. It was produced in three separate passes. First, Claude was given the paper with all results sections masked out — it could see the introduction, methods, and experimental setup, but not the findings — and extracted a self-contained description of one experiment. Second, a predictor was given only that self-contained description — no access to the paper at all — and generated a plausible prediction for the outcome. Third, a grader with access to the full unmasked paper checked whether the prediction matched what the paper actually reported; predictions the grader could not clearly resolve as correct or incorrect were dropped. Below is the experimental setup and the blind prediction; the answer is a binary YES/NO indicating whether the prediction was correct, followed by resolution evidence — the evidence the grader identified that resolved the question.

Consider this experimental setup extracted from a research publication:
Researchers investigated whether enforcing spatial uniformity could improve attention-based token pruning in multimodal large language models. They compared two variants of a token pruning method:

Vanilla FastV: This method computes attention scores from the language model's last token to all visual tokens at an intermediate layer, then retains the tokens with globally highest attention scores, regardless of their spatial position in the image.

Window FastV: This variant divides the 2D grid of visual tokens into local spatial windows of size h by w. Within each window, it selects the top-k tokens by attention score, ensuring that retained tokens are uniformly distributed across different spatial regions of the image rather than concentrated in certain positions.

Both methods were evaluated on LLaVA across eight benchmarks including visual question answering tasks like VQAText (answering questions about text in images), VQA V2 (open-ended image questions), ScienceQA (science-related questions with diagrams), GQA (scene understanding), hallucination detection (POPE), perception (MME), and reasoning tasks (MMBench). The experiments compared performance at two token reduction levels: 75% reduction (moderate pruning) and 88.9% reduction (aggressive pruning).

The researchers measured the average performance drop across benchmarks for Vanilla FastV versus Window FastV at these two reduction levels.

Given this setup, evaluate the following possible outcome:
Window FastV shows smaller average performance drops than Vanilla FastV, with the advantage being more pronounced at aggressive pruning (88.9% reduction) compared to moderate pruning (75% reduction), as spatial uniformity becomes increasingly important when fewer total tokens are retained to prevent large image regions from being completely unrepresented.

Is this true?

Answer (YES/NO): YES